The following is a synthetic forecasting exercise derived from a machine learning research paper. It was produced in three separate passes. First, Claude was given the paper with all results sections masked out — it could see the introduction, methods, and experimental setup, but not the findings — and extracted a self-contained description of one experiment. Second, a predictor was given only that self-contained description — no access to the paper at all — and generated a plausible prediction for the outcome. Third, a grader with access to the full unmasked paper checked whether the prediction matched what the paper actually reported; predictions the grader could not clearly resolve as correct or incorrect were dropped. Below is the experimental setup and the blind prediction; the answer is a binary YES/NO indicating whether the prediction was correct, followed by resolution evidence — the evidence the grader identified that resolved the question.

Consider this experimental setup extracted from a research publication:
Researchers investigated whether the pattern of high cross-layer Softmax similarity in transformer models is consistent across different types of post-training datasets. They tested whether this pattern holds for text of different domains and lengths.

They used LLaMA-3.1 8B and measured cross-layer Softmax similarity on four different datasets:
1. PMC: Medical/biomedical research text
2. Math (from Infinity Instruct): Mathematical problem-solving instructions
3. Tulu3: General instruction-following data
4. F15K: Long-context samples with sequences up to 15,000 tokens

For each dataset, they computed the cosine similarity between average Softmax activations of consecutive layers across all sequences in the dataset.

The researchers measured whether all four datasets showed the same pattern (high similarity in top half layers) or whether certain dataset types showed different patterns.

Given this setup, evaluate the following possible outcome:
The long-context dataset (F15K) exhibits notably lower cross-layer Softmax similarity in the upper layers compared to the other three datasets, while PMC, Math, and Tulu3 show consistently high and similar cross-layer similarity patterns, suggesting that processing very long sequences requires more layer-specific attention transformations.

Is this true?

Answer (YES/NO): NO